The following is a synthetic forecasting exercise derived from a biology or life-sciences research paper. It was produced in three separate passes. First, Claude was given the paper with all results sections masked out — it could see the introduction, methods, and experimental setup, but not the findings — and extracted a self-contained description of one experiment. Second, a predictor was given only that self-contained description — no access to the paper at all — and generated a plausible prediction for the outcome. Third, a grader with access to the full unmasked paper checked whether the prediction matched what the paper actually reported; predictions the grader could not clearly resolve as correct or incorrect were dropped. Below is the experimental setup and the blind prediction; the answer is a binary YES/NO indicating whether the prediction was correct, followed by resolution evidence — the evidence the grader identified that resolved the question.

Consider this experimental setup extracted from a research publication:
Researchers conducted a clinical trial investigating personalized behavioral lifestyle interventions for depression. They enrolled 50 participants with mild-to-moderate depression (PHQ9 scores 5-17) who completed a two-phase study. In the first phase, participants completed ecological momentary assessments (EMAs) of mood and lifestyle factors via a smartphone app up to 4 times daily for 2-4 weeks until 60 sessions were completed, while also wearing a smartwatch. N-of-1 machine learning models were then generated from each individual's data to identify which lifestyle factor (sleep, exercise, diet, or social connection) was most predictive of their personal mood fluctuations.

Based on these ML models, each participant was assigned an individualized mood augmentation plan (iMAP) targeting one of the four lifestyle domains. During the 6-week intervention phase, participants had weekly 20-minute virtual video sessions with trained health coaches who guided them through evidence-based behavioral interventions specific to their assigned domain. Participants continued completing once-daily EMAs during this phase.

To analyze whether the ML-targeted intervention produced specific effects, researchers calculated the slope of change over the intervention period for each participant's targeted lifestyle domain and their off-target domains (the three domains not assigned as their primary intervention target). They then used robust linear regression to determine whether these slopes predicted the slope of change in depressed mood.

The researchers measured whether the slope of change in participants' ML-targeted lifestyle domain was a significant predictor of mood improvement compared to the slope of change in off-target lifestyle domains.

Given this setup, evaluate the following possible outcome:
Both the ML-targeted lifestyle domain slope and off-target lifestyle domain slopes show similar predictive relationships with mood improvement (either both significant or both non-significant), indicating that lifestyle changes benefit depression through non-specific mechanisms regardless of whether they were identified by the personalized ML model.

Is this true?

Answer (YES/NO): NO